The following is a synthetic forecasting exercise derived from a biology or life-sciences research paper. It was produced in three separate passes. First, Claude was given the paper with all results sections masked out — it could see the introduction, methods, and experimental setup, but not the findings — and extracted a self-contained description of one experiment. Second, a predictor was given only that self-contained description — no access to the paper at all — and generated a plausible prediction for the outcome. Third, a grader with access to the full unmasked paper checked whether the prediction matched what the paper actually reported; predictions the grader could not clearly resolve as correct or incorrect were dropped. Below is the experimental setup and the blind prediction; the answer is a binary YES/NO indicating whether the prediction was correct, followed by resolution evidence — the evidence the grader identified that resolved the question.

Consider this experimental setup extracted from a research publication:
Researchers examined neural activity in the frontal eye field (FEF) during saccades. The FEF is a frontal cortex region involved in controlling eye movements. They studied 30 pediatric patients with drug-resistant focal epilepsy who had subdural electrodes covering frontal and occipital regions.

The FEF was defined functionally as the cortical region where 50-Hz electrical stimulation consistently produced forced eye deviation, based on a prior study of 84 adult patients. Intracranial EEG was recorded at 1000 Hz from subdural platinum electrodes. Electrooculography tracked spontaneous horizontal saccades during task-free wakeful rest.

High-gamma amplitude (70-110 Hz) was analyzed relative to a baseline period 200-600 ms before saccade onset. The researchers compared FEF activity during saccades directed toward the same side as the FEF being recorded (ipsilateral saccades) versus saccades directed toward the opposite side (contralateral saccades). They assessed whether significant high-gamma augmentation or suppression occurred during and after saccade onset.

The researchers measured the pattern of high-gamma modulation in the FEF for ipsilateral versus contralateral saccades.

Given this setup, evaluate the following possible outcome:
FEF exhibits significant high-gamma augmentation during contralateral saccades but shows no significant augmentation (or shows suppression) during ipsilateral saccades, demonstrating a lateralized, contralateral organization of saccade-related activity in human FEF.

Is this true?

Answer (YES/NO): YES